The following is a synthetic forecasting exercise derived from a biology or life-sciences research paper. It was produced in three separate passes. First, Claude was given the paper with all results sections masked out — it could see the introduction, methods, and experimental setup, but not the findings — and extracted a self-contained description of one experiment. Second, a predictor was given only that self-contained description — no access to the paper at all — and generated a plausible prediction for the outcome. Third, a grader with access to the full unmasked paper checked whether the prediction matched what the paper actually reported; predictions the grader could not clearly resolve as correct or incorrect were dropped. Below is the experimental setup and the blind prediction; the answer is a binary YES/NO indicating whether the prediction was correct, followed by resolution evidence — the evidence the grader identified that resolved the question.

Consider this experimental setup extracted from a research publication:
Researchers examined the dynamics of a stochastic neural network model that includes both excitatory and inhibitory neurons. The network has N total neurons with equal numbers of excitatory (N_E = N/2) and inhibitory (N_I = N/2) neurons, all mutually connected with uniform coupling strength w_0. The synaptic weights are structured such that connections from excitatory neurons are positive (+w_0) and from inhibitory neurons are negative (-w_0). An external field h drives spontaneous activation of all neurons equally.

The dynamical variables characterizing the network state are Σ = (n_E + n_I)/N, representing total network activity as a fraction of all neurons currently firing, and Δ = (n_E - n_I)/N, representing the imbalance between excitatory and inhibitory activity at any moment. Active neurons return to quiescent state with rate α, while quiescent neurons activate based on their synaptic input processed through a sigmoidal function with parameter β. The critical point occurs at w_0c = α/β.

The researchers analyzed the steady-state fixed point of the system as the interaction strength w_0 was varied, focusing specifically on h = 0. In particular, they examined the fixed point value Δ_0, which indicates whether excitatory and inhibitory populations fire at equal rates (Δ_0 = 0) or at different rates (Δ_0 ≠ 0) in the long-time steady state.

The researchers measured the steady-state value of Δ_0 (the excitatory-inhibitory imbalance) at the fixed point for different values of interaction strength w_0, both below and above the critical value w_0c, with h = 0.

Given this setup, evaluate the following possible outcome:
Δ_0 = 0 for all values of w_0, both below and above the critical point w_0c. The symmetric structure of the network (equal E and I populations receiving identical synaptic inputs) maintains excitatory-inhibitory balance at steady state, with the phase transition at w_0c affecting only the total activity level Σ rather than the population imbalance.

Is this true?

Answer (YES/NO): YES